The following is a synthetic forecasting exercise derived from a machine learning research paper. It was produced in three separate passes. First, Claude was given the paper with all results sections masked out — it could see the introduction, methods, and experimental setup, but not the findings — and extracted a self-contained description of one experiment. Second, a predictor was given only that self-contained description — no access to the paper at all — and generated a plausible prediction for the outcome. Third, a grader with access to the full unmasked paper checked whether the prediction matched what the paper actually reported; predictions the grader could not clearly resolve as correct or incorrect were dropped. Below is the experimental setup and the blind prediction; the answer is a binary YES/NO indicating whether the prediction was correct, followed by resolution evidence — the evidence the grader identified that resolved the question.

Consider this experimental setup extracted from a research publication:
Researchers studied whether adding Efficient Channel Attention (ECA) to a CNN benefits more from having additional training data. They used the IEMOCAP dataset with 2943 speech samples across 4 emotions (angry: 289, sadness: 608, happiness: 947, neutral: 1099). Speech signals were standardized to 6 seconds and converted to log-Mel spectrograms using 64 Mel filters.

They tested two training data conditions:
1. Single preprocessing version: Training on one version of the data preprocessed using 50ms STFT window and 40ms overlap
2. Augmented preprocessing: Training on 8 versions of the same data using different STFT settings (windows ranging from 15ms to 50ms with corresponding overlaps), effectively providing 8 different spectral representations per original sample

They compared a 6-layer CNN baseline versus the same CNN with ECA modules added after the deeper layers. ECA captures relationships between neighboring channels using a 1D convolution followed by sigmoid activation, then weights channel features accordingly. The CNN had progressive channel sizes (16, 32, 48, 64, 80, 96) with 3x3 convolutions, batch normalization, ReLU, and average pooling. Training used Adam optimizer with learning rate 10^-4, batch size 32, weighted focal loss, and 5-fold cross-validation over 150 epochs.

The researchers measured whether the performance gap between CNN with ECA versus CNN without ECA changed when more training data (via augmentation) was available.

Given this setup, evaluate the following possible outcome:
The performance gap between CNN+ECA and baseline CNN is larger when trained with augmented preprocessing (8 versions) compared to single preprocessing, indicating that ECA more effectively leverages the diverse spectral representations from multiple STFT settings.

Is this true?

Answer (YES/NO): NO